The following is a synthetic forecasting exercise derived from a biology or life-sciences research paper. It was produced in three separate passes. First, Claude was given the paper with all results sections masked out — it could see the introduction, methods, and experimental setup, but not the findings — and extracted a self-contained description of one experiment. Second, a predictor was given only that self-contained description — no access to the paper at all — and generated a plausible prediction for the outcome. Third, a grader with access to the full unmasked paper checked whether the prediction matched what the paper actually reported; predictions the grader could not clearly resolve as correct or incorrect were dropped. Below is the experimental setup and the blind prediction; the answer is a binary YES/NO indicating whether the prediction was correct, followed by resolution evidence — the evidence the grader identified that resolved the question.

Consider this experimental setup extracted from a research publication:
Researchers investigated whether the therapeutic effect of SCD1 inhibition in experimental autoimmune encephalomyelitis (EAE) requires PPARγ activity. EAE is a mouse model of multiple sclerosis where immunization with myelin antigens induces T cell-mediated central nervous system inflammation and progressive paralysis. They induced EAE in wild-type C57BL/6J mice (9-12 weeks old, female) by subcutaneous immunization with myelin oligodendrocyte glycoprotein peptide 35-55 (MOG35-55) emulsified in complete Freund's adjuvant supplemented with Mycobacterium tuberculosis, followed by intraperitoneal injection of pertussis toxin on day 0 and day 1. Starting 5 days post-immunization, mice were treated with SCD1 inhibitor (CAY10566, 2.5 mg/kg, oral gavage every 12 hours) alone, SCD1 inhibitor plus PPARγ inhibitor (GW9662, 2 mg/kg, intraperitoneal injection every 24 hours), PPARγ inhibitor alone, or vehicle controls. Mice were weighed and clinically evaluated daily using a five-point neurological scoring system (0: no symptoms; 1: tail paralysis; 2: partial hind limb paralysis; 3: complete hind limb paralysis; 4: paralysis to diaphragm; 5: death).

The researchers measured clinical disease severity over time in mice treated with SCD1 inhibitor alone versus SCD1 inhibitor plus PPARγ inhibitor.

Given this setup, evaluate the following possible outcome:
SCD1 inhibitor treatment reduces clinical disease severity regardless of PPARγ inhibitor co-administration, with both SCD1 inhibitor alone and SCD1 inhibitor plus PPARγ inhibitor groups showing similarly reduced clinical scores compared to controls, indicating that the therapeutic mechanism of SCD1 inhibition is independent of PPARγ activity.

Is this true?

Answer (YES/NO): NO